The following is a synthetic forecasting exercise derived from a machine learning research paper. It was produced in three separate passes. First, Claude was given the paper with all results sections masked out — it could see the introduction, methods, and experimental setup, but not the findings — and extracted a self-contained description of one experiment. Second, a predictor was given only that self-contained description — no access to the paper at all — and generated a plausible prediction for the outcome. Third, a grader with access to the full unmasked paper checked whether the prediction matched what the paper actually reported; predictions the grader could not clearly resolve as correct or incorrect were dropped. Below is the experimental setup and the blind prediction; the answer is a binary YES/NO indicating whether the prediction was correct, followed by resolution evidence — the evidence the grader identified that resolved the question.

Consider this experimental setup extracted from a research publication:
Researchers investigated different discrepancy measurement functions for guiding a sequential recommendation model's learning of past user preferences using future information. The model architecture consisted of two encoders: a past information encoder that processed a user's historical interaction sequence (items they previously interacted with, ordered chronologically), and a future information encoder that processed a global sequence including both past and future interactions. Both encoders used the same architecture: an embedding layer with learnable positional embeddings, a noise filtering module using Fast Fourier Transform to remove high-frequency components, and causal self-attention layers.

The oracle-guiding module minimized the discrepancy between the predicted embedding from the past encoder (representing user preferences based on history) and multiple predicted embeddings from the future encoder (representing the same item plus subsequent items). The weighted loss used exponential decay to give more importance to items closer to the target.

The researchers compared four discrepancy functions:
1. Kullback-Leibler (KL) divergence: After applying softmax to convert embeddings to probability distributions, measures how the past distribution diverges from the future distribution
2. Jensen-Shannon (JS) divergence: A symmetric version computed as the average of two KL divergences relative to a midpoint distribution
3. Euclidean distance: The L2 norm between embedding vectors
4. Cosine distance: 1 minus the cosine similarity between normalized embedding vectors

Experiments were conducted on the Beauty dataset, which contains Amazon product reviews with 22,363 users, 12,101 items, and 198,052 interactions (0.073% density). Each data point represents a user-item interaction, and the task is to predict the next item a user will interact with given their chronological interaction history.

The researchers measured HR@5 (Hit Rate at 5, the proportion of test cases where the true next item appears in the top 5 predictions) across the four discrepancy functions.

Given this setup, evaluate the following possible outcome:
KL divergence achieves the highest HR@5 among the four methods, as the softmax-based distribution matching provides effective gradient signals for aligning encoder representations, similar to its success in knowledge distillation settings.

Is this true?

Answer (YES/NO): YES